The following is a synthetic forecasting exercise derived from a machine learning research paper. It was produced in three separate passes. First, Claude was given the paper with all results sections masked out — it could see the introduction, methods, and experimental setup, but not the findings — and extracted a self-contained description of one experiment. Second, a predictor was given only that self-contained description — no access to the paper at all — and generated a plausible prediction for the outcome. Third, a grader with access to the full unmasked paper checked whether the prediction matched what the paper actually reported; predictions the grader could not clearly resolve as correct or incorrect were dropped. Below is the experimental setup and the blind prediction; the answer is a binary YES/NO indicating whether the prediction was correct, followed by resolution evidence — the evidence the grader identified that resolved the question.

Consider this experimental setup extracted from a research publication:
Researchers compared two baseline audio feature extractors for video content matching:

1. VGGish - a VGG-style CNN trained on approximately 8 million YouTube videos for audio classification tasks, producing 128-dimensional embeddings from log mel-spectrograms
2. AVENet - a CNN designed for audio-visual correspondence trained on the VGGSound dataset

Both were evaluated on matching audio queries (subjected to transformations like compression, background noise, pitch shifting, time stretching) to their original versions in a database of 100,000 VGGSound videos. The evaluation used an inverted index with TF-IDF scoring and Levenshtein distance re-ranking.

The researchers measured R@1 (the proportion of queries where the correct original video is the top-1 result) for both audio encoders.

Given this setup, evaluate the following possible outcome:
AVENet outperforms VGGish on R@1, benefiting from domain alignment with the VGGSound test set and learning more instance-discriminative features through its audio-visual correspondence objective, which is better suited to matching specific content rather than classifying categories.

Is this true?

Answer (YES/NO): YES